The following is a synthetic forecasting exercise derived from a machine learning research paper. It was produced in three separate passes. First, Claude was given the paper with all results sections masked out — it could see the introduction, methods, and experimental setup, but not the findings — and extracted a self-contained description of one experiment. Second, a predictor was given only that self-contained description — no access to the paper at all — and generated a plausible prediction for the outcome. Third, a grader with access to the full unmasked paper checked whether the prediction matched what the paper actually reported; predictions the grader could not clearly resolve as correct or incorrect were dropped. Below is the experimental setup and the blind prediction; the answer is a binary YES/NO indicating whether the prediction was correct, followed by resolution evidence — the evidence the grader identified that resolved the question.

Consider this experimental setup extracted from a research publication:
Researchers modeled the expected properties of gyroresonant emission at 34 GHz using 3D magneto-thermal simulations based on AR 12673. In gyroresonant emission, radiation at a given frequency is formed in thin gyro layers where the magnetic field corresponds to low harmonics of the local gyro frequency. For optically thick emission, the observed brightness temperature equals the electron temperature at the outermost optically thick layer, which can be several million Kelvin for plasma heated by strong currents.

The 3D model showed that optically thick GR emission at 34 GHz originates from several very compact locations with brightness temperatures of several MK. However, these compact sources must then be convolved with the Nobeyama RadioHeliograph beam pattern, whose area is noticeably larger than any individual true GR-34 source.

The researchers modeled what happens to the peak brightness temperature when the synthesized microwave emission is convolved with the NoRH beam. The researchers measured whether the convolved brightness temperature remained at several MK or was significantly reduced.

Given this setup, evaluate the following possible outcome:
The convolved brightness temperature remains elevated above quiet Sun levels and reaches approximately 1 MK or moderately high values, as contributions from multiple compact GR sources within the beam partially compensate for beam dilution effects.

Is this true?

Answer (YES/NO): NO